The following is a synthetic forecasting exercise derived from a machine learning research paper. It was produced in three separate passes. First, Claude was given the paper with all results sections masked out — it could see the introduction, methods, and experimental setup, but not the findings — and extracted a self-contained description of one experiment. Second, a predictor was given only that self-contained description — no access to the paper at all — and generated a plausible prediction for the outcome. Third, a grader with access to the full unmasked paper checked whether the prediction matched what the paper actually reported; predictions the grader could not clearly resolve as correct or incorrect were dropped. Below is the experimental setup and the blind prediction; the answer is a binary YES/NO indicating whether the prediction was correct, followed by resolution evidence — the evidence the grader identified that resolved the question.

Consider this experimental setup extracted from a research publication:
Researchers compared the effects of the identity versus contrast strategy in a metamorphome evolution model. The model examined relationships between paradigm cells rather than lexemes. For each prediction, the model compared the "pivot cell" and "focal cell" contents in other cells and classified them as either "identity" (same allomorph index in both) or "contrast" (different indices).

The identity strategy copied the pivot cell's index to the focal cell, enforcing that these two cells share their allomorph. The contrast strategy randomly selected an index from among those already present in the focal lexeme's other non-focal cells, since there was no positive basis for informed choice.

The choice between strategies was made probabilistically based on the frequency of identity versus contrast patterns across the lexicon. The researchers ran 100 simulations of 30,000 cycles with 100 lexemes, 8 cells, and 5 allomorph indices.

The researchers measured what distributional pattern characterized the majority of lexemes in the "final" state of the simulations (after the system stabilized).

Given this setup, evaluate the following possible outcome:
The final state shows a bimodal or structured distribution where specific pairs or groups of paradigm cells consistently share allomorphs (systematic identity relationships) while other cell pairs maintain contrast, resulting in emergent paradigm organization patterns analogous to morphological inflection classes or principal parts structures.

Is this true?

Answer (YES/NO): NO